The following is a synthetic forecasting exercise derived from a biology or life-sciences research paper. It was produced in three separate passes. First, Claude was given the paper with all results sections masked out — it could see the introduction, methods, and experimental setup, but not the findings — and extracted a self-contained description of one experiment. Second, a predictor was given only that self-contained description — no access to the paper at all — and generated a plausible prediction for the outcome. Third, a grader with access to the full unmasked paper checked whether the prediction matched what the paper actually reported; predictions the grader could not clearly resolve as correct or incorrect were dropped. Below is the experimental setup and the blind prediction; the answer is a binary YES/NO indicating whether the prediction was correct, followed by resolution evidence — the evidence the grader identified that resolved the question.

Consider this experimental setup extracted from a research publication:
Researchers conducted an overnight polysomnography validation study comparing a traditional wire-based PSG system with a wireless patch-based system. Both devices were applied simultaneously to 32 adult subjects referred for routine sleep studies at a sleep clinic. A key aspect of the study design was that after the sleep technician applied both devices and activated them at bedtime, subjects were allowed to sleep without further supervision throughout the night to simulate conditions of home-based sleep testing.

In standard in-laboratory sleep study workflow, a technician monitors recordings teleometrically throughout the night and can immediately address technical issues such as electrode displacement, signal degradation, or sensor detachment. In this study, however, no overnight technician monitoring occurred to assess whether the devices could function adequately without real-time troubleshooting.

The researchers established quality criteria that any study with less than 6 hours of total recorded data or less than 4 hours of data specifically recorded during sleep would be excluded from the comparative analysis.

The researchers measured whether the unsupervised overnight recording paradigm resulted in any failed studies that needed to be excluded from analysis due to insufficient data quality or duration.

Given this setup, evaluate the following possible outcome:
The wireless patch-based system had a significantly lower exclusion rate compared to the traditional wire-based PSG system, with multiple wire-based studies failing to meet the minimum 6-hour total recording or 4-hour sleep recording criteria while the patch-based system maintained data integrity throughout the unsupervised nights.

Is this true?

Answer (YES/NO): NO